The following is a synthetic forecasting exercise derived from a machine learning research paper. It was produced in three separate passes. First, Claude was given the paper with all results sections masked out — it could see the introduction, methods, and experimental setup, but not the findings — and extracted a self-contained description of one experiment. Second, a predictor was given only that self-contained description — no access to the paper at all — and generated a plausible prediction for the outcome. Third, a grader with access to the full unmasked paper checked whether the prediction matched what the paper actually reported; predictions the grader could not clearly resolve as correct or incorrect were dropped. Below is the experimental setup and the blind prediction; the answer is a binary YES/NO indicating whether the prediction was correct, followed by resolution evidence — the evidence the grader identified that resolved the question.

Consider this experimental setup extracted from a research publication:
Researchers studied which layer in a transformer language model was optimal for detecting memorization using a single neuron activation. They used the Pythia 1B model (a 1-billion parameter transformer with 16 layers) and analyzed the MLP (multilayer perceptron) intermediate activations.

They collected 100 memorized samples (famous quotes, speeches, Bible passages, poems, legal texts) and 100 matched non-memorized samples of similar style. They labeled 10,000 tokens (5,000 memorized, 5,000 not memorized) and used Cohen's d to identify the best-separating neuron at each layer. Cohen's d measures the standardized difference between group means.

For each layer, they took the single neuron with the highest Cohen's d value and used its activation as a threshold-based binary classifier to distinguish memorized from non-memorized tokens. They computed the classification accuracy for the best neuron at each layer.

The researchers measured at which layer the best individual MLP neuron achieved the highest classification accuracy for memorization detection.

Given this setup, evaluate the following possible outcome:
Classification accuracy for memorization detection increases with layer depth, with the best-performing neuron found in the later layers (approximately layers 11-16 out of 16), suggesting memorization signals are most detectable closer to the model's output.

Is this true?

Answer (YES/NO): NO